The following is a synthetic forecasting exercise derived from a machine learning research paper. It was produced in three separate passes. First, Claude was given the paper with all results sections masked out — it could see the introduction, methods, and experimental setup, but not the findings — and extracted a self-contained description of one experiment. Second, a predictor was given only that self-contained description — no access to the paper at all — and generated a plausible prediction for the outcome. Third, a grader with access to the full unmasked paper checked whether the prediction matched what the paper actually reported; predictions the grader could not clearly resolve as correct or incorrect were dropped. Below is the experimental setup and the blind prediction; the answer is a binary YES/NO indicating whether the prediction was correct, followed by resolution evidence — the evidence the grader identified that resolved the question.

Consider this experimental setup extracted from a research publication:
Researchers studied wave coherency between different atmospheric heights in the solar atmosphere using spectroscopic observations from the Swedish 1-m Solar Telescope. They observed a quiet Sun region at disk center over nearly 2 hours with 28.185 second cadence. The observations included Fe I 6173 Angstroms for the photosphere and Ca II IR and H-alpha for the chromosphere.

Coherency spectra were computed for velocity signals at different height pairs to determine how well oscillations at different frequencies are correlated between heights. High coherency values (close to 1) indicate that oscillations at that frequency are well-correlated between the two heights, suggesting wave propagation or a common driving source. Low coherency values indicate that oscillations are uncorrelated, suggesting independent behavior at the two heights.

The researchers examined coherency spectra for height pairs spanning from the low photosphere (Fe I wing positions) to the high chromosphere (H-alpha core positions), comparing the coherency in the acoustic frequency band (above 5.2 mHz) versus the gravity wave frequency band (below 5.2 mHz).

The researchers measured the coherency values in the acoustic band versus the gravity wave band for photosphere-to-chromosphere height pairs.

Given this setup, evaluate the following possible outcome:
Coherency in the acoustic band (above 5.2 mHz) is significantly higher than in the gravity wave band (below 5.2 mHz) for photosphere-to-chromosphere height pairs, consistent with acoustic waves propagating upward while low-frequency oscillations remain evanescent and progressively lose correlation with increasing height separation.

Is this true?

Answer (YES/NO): NO